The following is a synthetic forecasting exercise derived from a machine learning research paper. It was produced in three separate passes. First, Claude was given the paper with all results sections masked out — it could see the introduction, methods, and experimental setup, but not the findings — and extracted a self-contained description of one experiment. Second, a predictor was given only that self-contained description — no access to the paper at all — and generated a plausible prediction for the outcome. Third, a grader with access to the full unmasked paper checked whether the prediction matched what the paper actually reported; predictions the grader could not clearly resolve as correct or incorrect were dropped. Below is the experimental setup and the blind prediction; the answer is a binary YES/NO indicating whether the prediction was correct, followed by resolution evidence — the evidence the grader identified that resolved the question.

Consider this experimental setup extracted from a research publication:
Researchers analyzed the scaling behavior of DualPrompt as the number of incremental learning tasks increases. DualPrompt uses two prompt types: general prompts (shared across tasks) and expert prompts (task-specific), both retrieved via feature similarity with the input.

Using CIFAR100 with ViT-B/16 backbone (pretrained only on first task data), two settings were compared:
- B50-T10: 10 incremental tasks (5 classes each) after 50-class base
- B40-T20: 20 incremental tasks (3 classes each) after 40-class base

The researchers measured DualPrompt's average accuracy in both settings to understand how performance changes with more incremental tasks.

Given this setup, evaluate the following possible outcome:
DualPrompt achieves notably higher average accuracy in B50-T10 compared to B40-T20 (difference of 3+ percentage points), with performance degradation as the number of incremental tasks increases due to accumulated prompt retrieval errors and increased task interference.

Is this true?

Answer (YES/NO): YES